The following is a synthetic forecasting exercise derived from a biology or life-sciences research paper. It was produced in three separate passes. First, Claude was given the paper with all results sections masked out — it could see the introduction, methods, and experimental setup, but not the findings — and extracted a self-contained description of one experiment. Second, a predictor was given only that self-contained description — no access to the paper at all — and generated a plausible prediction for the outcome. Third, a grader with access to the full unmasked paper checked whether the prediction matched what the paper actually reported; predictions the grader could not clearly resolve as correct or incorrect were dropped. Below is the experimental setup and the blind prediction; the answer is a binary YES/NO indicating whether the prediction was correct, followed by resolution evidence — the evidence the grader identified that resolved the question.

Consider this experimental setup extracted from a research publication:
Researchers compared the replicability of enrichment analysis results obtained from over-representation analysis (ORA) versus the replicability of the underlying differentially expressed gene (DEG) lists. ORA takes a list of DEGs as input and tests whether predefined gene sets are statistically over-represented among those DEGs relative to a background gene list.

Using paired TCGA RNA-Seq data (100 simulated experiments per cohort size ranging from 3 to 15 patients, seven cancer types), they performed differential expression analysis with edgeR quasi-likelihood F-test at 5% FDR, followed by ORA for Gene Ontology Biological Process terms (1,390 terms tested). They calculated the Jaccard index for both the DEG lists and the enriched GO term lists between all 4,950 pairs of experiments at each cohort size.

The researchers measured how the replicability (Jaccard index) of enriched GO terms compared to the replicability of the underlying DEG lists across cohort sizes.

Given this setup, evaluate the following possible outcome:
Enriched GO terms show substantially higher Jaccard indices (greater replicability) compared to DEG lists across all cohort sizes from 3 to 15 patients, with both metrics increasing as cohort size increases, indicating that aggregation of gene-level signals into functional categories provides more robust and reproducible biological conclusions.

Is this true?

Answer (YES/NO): NO